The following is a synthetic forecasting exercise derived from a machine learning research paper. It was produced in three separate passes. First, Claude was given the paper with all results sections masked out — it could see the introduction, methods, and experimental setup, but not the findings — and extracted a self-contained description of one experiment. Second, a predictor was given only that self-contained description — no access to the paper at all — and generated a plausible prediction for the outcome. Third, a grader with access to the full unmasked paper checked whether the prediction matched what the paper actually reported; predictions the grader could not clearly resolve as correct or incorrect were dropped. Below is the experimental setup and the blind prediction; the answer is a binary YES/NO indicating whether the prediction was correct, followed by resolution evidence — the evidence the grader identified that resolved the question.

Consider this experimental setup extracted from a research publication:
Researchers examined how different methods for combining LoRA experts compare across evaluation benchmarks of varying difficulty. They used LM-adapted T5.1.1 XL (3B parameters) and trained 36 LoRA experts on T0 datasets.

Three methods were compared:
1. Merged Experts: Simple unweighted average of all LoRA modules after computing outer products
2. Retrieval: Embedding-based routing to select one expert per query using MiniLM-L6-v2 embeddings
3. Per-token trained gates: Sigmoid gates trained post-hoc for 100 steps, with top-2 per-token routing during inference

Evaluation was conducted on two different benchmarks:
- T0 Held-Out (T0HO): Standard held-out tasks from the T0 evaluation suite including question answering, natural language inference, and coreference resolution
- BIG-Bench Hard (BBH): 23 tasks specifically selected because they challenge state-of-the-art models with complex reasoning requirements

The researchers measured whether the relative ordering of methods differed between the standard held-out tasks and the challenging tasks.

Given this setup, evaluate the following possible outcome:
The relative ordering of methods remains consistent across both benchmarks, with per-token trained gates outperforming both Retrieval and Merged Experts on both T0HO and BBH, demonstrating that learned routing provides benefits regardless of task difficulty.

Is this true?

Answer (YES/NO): NO